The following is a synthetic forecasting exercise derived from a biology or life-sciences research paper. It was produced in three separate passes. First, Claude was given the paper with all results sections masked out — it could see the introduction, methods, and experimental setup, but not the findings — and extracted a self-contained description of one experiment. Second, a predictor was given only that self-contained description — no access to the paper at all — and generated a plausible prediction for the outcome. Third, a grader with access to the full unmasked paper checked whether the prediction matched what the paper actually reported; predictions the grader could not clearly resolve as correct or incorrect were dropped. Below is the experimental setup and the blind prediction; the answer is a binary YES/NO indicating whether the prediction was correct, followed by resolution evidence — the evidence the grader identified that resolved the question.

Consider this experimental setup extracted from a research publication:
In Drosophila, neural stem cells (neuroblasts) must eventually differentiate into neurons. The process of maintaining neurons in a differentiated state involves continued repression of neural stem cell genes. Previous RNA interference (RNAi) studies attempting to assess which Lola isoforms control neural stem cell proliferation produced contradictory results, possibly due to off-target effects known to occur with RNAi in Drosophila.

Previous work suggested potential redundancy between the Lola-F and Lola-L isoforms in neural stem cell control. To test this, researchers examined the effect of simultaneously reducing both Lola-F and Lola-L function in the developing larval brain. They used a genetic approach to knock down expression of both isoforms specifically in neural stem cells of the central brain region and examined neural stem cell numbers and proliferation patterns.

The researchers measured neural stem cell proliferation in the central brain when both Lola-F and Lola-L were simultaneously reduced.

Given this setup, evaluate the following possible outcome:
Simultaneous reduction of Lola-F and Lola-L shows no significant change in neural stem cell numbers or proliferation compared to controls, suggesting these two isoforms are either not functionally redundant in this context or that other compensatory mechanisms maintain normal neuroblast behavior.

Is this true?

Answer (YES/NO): NO